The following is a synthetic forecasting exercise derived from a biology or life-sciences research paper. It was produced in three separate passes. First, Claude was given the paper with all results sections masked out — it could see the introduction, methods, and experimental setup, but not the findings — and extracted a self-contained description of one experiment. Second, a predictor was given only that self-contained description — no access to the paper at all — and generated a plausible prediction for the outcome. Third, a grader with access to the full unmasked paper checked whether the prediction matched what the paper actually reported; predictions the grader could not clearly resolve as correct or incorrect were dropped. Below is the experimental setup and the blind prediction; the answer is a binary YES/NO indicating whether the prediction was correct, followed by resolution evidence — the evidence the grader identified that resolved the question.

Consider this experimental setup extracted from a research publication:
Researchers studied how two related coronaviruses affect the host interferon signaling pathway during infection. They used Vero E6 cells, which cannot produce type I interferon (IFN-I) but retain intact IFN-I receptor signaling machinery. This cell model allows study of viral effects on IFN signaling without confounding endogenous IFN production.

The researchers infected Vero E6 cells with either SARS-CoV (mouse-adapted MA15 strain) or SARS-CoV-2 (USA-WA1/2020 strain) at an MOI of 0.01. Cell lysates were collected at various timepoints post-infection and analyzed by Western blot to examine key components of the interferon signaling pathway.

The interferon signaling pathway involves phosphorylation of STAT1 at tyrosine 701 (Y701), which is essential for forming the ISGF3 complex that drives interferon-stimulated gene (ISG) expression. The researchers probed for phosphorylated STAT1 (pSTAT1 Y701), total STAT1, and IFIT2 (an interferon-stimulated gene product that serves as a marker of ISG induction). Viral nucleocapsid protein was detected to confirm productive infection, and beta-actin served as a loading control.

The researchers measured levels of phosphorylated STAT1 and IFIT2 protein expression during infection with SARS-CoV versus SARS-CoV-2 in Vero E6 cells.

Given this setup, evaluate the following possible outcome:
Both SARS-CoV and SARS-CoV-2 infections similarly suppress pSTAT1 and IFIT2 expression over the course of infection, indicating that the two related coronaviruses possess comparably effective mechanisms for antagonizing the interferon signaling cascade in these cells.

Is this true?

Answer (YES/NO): NO